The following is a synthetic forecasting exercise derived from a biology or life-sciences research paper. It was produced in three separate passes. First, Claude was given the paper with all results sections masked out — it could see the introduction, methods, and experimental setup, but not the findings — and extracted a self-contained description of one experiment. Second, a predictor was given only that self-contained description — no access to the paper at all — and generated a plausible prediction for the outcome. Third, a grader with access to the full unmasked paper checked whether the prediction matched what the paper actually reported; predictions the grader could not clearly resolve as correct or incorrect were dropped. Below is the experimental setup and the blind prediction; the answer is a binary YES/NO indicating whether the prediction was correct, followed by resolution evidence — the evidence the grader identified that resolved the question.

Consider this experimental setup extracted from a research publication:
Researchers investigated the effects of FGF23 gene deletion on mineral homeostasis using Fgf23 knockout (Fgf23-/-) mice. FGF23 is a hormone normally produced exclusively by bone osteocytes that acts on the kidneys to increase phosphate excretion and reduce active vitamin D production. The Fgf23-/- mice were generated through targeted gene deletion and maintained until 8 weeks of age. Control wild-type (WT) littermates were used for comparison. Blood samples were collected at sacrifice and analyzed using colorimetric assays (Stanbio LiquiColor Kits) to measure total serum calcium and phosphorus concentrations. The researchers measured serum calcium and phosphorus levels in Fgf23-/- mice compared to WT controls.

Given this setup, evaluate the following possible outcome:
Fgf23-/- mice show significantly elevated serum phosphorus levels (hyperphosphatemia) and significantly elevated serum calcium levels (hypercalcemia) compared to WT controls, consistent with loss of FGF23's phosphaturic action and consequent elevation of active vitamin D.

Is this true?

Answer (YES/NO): YES